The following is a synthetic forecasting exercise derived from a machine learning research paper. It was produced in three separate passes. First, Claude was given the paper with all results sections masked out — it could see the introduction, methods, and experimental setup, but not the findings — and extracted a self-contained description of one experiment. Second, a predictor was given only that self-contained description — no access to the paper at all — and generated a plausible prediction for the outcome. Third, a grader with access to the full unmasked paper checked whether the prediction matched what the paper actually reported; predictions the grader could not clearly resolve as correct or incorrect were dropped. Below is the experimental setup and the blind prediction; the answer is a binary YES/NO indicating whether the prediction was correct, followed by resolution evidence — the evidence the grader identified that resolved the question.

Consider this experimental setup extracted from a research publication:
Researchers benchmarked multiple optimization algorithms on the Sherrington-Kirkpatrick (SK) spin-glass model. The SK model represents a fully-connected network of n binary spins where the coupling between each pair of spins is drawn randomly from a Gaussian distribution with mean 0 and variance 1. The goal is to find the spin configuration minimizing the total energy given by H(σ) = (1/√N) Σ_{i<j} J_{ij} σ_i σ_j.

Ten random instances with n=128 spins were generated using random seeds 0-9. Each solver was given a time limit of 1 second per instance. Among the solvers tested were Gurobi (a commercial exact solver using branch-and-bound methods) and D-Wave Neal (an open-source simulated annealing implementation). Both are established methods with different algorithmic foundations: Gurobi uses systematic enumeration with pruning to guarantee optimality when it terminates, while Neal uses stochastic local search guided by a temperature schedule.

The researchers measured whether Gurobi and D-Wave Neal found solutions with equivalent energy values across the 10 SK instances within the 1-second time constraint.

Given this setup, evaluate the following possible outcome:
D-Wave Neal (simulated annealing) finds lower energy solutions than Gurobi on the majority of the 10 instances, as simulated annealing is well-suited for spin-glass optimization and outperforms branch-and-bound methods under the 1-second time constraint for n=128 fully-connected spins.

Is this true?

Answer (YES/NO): NO